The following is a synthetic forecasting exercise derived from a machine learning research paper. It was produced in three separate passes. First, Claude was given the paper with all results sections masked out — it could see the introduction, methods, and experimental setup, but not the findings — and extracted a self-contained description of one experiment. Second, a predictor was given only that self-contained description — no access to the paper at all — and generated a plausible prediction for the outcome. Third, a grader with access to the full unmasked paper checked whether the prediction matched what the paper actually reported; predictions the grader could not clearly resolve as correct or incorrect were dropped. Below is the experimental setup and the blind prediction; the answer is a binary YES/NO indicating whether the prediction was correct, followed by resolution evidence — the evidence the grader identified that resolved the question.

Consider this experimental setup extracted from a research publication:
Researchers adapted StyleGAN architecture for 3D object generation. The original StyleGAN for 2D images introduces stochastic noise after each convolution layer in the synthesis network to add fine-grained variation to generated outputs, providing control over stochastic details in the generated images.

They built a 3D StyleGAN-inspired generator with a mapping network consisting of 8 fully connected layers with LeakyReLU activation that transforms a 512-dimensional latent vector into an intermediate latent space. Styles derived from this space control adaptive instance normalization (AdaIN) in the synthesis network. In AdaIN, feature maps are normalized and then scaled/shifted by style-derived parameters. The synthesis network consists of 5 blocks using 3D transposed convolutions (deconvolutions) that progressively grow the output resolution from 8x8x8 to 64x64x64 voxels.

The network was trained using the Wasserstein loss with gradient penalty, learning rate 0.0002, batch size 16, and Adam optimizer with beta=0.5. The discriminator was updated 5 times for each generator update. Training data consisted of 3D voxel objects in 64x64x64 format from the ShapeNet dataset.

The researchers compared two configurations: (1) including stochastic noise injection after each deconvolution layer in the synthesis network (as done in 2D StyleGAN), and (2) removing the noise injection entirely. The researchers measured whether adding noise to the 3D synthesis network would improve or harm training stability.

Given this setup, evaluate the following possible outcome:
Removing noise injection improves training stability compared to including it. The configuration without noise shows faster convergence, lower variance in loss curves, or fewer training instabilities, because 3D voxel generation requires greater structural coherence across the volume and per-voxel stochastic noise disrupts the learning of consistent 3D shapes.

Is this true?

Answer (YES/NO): YES